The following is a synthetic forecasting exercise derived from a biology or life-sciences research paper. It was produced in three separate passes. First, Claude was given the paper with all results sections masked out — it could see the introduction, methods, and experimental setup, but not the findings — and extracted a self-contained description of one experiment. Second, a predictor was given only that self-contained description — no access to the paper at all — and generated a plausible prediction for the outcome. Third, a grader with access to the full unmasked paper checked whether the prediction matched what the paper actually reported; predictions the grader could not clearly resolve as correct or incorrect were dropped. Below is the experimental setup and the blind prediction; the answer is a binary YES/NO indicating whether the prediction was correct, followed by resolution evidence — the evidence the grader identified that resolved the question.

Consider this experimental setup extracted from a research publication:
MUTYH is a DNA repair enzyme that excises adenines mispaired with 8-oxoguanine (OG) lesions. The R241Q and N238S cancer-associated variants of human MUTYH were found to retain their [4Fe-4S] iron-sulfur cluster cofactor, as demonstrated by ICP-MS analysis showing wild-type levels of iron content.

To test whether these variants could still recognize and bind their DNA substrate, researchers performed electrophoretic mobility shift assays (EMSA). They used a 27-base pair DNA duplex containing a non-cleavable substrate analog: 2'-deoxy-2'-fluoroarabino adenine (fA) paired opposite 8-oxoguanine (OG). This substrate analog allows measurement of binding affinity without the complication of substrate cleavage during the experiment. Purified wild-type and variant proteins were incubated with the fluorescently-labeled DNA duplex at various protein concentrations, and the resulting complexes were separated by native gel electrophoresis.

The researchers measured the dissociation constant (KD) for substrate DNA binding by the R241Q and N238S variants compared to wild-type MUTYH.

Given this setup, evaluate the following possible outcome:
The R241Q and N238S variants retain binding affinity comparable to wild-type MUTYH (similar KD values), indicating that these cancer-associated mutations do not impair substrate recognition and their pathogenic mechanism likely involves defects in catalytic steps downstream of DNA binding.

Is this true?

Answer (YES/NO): NO